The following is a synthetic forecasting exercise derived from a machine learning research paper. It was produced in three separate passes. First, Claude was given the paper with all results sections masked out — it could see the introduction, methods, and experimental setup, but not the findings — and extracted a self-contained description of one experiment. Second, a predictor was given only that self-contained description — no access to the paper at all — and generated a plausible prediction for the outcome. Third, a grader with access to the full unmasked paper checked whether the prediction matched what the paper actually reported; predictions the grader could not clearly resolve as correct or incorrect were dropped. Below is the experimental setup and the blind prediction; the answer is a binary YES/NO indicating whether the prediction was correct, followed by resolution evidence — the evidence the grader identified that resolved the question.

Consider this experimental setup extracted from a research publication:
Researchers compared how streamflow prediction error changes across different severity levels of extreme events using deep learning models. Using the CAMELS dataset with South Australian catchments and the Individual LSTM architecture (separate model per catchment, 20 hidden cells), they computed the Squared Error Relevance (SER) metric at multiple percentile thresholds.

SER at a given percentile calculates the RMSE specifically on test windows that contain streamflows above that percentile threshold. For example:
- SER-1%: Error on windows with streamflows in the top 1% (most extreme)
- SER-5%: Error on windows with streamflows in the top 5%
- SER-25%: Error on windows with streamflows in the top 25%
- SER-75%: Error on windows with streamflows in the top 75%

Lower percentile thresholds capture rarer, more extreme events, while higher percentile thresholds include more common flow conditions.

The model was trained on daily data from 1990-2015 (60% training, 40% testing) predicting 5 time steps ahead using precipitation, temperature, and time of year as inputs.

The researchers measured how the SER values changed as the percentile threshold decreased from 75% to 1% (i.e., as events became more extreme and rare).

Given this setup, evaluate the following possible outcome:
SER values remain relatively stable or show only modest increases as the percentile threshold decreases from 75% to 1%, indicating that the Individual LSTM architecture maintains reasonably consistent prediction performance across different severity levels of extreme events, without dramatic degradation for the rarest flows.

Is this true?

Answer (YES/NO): NO